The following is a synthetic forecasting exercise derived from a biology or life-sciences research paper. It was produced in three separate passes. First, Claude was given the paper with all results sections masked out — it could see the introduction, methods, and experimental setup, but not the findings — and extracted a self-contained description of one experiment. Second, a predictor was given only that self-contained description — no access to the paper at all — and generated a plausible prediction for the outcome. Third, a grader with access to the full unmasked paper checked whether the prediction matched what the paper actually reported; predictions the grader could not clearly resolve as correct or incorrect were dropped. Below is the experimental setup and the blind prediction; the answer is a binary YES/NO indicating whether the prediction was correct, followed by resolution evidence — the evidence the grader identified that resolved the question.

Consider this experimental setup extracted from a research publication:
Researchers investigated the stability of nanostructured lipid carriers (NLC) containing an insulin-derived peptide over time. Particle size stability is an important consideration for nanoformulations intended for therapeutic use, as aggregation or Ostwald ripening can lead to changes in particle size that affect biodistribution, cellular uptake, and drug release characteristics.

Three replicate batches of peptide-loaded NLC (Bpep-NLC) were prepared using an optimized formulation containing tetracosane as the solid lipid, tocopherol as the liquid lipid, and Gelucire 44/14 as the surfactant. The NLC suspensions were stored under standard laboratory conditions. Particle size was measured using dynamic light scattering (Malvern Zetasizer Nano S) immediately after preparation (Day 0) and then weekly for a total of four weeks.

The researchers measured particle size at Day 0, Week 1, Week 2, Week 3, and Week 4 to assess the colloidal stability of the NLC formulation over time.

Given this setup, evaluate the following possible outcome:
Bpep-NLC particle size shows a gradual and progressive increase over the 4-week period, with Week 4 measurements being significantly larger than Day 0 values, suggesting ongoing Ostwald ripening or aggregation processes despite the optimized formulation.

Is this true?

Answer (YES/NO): NO